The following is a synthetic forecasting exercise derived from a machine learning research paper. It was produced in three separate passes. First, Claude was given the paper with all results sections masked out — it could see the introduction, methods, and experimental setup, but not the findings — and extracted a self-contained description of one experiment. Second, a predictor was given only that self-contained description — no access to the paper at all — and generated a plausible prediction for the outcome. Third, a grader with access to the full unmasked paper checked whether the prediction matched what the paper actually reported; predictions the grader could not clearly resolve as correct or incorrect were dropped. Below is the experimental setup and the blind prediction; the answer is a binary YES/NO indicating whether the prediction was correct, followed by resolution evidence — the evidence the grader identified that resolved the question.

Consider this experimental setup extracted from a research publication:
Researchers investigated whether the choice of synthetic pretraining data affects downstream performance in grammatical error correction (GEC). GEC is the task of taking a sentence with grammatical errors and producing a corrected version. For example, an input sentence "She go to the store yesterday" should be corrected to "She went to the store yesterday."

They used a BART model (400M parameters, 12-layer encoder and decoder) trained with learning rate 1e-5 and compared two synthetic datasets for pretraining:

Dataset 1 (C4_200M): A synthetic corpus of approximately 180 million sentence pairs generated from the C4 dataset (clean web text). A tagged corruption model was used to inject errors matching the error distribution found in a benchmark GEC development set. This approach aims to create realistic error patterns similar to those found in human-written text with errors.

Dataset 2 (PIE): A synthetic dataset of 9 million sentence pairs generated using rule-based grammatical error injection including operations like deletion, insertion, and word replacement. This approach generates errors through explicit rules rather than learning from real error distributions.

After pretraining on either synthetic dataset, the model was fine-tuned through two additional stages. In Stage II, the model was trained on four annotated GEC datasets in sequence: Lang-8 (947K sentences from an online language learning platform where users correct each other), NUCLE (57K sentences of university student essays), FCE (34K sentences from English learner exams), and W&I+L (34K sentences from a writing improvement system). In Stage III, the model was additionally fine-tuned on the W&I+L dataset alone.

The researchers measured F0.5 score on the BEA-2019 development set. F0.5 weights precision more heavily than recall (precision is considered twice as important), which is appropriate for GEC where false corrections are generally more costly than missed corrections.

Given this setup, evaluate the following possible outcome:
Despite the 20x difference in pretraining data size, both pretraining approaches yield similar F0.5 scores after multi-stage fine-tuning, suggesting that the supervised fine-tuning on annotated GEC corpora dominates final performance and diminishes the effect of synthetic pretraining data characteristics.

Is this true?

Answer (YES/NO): NO